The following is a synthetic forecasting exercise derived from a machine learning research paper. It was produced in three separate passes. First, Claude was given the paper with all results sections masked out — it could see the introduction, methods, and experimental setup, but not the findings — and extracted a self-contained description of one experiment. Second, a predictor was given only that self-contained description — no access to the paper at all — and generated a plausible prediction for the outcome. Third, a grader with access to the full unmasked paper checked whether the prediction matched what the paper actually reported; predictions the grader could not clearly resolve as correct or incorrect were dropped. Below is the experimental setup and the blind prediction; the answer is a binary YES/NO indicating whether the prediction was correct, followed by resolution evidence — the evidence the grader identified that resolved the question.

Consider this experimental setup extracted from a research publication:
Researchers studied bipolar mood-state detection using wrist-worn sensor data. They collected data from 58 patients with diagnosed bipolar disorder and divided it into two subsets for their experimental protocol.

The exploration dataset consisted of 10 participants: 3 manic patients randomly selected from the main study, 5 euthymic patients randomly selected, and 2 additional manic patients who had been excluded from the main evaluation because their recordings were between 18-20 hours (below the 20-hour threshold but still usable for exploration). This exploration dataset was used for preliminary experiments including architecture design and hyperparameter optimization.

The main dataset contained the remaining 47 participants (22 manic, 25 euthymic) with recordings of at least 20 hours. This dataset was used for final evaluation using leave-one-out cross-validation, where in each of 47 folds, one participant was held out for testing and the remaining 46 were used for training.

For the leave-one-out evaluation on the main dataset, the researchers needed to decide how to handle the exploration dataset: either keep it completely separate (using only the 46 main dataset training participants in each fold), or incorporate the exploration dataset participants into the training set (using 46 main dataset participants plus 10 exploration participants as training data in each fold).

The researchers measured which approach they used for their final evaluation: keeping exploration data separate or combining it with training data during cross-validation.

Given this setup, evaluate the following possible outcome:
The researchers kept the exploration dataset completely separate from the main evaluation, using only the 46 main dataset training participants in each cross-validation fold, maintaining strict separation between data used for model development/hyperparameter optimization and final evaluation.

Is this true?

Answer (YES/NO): NO